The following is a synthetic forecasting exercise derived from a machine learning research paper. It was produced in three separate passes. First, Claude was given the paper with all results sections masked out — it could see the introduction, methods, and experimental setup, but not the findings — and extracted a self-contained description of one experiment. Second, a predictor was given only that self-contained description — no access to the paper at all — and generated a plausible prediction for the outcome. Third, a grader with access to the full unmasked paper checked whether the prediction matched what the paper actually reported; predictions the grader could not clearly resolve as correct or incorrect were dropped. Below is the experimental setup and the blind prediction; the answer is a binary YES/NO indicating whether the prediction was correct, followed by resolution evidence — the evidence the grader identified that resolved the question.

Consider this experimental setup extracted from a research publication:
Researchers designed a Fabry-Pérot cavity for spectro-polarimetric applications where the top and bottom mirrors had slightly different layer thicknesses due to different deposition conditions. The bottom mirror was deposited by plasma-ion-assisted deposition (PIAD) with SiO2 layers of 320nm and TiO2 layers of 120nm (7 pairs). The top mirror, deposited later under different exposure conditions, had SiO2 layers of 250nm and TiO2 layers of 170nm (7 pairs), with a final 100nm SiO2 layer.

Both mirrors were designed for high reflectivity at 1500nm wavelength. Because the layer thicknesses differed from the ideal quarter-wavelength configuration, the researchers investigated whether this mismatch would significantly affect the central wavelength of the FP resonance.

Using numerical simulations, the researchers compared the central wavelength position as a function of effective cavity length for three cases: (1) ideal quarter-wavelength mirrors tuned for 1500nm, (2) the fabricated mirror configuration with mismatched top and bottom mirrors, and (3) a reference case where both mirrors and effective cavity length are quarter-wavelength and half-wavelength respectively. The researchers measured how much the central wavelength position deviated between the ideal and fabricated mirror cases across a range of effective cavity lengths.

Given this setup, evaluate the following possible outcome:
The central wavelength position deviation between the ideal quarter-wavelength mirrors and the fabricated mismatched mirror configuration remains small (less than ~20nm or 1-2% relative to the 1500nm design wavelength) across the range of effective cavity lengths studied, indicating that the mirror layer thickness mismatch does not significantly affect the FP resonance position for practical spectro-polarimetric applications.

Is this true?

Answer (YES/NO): YES